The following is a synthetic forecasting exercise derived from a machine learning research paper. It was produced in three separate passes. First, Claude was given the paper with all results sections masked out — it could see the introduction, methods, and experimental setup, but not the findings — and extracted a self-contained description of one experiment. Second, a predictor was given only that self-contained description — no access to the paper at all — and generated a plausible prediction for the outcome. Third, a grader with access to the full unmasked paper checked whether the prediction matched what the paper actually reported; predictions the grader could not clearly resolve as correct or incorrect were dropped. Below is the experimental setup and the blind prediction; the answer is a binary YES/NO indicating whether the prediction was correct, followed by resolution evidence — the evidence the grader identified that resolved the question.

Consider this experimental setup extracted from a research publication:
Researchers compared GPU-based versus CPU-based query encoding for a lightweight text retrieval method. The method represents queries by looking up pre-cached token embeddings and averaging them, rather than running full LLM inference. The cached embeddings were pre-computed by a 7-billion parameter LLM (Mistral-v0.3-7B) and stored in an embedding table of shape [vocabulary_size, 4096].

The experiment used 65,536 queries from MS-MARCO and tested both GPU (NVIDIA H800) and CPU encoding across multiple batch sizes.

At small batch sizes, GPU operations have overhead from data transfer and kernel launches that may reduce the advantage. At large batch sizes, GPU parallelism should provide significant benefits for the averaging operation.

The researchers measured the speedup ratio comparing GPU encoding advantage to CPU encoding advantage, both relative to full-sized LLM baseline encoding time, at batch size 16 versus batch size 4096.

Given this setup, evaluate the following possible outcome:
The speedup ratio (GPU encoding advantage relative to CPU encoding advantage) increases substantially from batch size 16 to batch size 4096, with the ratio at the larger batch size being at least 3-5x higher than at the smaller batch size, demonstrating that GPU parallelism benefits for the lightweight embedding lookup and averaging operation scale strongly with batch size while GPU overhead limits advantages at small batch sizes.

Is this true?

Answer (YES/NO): YES